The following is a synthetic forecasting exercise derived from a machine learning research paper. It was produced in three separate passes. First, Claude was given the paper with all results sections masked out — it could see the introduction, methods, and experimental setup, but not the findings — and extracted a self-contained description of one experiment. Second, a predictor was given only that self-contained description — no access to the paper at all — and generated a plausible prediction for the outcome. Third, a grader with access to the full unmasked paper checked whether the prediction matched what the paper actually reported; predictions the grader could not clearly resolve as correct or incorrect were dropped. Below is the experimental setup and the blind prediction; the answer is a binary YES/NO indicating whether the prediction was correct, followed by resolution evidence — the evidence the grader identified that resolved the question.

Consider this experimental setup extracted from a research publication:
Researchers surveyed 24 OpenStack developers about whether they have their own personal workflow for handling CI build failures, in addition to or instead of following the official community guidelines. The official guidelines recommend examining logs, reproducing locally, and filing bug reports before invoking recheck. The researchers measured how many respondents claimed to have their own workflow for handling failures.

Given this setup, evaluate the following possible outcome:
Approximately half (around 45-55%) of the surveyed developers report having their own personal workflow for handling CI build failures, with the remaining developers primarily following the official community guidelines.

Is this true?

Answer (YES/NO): YES